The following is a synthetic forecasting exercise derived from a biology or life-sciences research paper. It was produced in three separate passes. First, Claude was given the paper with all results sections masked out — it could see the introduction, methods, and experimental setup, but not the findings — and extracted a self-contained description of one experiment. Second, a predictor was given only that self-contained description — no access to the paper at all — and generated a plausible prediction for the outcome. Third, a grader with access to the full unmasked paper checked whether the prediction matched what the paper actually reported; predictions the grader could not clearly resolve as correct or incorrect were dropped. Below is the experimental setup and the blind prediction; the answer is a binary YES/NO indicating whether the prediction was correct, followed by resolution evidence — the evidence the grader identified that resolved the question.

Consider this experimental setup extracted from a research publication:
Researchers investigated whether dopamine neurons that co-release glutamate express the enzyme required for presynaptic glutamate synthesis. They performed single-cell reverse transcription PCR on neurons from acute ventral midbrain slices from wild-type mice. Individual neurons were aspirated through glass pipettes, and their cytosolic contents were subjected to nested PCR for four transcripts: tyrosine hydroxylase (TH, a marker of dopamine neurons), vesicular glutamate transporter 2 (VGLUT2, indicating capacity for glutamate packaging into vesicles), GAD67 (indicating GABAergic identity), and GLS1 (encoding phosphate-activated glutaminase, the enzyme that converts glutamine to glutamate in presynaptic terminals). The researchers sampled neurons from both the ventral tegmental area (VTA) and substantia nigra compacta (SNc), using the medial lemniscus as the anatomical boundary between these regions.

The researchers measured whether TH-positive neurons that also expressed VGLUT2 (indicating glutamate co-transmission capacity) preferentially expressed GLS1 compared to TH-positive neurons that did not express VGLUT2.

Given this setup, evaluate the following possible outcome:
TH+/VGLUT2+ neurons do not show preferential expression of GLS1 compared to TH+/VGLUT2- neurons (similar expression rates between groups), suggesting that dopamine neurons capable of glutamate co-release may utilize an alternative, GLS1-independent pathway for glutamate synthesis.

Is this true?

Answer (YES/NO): NO